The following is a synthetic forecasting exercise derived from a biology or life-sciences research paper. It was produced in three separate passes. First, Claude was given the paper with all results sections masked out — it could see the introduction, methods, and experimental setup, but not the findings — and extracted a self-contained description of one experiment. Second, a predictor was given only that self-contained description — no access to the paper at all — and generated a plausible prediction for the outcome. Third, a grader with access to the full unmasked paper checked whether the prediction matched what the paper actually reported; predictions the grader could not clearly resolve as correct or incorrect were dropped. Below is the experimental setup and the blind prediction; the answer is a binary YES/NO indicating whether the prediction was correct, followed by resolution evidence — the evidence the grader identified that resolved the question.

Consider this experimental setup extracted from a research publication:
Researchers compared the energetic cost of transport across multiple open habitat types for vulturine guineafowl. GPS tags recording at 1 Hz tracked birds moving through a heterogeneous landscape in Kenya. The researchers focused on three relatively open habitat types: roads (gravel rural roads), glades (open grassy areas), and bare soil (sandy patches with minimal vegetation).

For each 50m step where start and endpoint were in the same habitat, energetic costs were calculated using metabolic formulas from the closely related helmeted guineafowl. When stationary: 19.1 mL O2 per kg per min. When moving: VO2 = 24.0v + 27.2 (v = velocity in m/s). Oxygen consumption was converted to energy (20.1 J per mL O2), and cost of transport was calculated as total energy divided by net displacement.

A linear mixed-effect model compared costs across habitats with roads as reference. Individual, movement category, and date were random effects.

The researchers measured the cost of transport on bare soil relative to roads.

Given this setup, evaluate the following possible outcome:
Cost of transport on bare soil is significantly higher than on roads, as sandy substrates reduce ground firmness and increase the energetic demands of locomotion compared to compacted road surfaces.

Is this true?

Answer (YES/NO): NO